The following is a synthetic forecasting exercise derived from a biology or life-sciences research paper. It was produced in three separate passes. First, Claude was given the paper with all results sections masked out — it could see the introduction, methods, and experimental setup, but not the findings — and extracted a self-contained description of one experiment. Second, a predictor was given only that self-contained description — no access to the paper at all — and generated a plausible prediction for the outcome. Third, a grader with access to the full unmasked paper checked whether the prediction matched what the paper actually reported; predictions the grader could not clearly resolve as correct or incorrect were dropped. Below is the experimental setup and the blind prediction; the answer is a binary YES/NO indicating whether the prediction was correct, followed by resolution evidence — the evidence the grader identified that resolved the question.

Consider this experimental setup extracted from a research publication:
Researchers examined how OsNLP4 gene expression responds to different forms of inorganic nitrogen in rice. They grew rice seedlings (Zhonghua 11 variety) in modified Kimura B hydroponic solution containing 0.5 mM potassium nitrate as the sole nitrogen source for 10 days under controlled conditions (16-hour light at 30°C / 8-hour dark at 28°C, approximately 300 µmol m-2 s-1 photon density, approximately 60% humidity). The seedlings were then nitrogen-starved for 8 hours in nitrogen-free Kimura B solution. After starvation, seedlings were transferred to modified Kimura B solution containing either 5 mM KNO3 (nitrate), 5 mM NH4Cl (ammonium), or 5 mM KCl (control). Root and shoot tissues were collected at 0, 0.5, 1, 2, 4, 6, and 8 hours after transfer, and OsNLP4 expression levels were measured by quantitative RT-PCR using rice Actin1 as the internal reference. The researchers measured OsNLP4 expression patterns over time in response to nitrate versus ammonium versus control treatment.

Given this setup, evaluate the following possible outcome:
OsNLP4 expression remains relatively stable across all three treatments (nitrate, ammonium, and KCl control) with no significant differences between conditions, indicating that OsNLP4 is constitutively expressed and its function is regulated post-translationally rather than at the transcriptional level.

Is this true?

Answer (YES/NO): NO